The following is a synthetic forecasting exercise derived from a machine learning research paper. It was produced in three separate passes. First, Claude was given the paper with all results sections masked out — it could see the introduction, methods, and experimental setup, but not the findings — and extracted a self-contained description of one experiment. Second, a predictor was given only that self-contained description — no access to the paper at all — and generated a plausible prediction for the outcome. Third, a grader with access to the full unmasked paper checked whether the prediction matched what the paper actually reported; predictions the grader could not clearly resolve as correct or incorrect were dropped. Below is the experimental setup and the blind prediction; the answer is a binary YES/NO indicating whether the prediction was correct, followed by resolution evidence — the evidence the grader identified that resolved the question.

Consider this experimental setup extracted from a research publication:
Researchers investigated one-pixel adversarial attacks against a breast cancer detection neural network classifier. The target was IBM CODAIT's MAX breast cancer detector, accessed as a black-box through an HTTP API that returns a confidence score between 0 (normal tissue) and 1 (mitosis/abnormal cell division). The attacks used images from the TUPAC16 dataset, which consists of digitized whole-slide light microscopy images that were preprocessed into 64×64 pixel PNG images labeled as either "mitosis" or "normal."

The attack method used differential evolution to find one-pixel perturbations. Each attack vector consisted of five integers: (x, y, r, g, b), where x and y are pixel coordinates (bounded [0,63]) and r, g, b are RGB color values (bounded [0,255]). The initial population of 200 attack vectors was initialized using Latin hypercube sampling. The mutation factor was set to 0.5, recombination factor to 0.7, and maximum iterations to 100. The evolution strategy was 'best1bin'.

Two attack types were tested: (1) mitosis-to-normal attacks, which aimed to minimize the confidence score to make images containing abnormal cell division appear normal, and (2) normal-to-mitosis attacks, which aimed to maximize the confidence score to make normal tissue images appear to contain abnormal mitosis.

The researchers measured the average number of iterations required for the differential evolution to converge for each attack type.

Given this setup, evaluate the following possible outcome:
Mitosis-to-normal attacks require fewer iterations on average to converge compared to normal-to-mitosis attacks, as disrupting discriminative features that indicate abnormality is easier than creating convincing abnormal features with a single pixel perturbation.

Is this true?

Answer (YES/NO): NO